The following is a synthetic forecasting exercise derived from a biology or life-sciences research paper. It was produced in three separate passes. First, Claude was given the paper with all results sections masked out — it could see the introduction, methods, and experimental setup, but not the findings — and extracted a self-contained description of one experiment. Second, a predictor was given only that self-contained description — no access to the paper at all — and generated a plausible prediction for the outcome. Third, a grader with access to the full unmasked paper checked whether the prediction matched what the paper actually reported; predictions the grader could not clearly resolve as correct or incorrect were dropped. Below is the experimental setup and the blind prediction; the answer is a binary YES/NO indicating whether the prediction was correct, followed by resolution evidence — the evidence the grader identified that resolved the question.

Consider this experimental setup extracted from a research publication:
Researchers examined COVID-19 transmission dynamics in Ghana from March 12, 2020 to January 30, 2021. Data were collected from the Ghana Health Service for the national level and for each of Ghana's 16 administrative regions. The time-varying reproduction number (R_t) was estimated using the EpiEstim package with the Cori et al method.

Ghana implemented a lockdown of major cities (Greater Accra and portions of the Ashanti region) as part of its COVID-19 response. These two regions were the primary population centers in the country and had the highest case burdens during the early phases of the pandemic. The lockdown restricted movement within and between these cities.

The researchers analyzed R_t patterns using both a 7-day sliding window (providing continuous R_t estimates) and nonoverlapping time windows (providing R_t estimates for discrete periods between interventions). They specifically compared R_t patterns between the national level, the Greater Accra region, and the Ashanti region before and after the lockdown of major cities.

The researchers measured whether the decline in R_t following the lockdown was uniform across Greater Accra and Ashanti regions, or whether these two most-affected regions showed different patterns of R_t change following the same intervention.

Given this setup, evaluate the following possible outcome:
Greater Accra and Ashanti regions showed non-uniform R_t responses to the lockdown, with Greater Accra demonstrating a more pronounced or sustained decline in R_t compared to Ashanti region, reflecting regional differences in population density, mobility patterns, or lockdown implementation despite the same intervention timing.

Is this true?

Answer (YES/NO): YES